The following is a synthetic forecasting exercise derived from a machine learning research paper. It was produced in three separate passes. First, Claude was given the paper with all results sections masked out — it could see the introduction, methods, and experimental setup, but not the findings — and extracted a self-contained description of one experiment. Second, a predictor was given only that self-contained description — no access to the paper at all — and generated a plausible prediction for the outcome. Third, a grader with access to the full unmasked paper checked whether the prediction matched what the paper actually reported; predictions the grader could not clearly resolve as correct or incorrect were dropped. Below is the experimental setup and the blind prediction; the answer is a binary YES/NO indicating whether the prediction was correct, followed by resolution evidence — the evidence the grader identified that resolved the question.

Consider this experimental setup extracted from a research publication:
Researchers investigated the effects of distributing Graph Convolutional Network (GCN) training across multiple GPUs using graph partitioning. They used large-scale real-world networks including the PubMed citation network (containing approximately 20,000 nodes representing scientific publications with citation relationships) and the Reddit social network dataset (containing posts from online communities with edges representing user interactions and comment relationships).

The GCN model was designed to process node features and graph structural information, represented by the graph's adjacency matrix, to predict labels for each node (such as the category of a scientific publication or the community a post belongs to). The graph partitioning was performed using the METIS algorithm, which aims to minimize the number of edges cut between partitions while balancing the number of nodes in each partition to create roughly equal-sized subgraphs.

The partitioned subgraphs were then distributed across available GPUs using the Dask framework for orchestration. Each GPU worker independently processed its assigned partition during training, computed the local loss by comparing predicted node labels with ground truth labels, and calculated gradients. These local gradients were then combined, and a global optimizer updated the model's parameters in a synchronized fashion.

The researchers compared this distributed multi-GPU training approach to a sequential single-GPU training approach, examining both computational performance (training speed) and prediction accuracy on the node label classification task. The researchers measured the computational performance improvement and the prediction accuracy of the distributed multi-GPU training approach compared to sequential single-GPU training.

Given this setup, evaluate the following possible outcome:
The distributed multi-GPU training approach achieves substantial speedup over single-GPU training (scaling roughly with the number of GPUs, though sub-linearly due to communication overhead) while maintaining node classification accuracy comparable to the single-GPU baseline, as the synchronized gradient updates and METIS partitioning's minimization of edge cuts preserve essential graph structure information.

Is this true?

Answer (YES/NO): NO